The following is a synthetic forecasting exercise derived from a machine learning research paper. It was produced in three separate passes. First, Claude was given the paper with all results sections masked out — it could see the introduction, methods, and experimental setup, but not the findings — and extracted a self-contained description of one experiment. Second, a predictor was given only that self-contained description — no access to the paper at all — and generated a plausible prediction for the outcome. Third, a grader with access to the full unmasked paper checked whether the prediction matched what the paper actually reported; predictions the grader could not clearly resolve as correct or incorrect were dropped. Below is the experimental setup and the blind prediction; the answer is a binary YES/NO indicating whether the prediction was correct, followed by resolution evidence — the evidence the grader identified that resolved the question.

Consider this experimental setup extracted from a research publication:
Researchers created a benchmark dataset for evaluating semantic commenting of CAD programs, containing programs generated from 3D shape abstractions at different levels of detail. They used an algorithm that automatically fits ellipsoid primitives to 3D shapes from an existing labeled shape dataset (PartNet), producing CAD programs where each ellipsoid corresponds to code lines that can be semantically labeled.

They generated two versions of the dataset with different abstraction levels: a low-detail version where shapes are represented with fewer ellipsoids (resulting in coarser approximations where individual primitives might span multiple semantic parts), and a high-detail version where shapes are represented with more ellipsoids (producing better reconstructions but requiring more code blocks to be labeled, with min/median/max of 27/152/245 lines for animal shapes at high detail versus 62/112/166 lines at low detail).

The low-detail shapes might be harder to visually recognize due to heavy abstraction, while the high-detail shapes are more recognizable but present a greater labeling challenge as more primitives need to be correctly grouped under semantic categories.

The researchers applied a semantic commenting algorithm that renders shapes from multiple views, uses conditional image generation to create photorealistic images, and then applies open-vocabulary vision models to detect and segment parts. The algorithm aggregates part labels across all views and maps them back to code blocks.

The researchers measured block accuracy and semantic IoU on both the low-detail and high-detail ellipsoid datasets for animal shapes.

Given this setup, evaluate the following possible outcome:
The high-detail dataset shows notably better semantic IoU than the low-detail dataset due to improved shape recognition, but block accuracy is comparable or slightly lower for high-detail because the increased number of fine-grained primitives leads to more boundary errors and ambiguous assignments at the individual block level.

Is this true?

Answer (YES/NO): NO